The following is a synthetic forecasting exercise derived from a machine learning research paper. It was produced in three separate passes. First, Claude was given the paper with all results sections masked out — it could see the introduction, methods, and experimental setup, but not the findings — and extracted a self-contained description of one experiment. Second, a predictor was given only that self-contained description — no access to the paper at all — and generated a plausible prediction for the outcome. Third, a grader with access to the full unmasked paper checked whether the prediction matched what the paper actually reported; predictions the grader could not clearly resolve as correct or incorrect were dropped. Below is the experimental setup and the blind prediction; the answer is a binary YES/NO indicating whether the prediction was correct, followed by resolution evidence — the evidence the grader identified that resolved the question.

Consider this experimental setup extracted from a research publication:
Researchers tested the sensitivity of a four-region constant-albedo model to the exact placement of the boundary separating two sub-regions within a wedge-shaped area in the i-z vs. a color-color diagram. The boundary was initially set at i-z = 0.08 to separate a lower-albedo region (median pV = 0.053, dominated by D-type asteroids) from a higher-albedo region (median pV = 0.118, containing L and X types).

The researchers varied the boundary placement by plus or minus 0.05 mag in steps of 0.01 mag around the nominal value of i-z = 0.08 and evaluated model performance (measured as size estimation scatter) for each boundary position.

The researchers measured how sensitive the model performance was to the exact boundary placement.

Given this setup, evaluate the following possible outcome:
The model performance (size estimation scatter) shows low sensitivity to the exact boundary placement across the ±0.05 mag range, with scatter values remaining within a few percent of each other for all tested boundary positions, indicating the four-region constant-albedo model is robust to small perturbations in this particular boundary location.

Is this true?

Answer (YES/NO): NO